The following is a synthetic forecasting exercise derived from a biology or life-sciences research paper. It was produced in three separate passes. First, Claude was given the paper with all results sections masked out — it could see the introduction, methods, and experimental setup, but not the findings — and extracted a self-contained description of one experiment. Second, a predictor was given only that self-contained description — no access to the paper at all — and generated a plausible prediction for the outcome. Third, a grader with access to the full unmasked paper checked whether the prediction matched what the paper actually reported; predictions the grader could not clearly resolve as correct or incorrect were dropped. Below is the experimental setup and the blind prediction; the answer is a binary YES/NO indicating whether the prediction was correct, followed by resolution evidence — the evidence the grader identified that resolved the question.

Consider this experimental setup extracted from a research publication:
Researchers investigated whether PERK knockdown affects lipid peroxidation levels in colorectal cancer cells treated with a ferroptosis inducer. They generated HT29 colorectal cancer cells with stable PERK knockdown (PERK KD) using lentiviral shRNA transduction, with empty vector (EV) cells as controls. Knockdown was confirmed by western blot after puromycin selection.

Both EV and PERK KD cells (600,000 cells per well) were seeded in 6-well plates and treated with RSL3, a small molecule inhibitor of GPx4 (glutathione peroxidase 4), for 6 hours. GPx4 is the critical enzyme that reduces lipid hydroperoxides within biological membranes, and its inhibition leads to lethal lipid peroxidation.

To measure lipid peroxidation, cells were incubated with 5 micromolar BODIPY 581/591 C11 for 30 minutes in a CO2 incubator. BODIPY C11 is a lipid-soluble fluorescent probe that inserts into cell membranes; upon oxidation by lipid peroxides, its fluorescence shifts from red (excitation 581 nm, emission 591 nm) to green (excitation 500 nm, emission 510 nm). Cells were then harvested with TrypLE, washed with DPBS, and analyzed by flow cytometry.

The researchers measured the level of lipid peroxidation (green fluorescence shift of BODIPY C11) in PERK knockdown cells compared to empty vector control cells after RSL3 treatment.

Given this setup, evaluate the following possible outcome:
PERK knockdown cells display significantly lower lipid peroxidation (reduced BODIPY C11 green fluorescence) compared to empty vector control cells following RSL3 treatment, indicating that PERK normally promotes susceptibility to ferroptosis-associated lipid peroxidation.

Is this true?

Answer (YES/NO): NO